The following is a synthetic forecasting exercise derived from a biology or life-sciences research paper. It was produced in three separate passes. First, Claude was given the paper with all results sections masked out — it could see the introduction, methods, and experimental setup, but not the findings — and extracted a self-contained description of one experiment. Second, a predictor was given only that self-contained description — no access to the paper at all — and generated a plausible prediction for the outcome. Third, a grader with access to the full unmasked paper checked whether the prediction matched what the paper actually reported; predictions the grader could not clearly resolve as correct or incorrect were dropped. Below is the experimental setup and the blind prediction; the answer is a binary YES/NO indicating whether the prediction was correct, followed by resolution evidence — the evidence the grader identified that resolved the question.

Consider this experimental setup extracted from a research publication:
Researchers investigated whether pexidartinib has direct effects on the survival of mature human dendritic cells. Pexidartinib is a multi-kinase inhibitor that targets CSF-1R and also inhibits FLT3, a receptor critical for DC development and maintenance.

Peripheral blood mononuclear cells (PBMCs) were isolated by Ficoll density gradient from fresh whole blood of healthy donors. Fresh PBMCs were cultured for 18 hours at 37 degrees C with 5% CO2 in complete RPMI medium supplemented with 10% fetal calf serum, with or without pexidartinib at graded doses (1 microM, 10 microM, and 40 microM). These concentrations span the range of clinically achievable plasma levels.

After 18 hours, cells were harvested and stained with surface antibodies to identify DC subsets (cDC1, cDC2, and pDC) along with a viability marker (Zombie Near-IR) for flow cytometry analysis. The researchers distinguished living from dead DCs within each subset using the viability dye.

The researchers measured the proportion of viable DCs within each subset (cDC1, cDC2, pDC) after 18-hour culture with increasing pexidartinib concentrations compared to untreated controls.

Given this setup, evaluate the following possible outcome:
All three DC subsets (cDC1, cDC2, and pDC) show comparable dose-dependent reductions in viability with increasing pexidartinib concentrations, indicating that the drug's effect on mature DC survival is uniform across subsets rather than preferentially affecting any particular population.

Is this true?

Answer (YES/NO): NO